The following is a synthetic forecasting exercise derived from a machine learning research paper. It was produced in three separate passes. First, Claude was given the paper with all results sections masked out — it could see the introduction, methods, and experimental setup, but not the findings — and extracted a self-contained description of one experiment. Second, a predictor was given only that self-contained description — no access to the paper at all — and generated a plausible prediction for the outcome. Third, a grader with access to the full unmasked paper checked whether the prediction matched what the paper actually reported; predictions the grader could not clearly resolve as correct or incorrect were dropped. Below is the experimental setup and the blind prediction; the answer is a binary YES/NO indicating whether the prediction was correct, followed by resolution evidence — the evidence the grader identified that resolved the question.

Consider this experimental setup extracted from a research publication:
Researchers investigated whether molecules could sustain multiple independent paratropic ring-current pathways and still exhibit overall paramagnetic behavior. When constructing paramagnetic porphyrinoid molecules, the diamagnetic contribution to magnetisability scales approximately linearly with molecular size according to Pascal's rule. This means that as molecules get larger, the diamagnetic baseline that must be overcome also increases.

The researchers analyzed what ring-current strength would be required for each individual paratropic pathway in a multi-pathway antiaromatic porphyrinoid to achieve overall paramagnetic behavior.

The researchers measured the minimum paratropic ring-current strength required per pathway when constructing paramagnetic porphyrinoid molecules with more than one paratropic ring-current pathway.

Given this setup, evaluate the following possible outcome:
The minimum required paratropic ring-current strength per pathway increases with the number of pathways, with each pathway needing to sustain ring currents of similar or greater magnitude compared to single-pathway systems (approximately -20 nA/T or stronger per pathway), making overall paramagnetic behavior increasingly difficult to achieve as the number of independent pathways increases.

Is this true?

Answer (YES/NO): NO